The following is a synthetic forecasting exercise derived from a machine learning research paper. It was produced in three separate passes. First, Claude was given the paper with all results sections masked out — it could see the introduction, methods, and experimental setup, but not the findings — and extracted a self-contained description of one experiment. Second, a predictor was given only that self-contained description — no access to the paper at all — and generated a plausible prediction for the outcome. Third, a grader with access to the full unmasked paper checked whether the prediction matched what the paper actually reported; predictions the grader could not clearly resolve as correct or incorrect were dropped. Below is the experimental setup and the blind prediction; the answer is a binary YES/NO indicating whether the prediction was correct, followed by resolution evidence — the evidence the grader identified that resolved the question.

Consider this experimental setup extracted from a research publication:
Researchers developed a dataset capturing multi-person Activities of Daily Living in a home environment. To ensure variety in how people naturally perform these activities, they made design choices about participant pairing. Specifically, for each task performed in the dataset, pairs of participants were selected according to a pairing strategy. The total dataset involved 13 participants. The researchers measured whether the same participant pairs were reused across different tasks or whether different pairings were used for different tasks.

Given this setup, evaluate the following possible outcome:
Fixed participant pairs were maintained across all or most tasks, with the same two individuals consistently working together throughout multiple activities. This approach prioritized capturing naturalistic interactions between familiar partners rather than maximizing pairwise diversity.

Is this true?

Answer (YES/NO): NO